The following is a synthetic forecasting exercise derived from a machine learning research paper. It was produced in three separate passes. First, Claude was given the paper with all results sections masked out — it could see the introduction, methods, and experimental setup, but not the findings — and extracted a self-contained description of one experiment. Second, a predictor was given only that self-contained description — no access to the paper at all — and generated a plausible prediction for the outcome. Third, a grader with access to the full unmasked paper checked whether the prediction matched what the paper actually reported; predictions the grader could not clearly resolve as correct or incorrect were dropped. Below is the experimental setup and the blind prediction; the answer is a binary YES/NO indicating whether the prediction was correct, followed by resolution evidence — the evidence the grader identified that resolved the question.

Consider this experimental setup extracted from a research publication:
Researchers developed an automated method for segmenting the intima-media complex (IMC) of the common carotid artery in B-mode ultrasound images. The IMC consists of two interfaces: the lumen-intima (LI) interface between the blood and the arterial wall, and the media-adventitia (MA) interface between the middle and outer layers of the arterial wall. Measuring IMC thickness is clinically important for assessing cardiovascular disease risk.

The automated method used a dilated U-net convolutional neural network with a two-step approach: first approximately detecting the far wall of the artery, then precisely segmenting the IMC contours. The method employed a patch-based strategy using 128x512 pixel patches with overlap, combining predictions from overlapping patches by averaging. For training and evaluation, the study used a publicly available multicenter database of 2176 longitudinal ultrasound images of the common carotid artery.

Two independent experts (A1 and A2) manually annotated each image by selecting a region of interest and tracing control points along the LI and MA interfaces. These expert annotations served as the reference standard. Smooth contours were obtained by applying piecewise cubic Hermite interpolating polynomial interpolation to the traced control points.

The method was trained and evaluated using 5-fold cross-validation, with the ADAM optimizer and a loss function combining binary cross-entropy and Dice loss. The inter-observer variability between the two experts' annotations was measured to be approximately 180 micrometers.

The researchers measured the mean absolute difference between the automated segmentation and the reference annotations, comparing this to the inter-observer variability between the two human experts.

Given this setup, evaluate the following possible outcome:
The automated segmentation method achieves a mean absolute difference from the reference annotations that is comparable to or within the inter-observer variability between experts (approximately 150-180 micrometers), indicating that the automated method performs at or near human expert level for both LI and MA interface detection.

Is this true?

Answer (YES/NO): YES